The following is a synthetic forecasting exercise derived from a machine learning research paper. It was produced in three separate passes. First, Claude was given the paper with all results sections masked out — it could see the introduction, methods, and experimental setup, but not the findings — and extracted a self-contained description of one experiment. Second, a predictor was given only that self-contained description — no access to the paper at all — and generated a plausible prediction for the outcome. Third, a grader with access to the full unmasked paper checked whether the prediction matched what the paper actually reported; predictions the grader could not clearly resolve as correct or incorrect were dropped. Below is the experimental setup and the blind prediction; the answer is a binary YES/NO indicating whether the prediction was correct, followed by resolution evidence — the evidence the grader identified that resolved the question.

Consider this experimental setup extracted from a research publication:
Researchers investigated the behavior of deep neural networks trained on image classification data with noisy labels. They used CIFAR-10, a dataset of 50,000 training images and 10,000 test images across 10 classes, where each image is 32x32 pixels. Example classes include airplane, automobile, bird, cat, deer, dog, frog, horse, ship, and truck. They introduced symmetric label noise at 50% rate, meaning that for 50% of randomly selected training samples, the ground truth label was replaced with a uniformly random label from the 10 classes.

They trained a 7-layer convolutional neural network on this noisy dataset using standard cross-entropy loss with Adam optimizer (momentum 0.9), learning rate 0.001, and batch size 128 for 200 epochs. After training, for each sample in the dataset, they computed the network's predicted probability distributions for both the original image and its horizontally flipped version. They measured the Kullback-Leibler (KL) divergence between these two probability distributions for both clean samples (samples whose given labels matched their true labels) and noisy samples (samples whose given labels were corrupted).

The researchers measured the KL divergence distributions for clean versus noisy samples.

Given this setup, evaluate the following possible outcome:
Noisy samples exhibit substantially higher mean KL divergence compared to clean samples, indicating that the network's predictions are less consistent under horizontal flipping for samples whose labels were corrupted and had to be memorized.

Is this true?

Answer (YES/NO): YES